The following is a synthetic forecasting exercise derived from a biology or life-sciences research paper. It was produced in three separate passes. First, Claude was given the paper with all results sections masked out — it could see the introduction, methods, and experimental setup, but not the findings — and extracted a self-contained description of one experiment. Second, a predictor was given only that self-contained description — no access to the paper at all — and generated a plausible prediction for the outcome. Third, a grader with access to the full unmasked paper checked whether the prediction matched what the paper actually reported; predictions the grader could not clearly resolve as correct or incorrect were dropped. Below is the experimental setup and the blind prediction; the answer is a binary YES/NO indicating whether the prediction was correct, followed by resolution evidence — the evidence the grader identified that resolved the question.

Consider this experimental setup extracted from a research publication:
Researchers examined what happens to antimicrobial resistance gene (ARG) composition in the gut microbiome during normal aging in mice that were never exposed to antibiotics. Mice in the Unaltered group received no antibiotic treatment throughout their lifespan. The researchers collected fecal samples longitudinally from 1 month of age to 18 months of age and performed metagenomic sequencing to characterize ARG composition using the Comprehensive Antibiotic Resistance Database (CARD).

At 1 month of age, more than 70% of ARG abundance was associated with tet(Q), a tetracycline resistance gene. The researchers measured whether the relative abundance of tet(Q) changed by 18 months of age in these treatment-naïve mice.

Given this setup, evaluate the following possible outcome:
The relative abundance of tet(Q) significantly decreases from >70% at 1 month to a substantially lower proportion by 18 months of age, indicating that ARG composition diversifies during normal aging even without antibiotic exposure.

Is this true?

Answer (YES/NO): YES